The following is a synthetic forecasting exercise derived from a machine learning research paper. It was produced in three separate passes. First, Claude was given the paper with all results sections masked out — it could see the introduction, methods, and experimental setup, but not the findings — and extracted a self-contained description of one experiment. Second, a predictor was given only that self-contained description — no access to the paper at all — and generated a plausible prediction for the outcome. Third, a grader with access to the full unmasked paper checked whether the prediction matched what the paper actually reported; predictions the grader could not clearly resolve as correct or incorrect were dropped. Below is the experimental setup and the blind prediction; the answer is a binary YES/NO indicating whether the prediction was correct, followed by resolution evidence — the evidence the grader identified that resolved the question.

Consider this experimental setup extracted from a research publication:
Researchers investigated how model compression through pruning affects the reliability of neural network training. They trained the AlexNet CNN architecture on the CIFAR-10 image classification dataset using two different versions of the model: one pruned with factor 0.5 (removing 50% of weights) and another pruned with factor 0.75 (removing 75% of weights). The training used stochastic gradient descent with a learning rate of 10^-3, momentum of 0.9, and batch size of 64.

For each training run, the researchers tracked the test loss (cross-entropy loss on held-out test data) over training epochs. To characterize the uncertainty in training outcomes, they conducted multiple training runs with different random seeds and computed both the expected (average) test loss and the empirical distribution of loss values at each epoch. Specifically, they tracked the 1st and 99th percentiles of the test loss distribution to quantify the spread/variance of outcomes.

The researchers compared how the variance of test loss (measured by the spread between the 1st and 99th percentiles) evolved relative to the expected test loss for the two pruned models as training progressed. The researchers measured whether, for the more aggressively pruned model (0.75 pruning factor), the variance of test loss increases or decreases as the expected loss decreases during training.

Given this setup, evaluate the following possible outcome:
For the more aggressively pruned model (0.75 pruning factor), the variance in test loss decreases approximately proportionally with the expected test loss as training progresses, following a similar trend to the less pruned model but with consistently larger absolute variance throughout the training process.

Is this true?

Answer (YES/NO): NO